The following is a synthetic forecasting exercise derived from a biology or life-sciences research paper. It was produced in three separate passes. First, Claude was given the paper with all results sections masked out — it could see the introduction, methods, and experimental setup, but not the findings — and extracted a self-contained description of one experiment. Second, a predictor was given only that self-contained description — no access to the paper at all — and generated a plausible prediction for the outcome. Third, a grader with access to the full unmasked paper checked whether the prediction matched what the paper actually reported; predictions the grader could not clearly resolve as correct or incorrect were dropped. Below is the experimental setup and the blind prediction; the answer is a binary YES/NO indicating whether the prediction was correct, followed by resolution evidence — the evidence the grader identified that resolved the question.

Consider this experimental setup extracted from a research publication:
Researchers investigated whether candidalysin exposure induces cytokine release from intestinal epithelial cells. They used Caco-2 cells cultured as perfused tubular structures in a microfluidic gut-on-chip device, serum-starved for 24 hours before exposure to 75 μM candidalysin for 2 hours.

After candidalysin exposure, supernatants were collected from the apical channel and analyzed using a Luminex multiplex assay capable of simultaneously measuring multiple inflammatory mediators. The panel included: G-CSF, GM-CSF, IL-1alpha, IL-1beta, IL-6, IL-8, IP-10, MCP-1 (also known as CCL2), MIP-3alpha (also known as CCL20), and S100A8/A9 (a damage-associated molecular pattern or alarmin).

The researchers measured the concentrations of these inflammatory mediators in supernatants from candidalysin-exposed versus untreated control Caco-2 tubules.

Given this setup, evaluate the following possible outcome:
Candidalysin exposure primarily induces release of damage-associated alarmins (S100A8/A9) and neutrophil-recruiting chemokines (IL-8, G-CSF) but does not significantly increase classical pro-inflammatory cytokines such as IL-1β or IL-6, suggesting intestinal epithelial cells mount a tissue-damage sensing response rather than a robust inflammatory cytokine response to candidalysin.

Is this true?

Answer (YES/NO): NO